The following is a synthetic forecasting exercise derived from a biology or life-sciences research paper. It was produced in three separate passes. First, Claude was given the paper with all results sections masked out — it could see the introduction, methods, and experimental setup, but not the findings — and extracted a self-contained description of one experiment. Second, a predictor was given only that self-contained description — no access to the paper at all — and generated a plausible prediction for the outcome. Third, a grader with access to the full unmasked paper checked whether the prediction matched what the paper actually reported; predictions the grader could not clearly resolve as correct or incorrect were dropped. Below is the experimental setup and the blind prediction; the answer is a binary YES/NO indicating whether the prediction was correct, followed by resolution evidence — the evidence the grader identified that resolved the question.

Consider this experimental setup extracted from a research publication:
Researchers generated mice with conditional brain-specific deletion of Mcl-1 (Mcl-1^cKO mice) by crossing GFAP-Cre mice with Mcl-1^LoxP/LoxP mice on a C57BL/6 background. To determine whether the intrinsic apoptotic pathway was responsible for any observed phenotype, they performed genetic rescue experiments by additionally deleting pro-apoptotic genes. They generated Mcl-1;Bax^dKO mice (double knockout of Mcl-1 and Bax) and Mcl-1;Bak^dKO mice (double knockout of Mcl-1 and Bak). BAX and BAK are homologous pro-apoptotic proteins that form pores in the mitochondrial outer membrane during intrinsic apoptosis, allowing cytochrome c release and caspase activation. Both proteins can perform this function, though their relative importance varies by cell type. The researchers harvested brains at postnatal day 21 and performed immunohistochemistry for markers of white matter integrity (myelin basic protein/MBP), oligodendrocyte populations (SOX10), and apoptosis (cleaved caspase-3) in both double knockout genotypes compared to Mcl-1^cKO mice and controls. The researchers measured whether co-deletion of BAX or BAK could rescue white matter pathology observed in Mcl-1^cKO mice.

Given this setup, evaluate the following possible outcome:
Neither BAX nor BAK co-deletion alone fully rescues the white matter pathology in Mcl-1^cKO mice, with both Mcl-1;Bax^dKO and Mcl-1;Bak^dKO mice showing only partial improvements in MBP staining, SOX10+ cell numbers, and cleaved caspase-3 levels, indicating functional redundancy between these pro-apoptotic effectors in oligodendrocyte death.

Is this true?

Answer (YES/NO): NO